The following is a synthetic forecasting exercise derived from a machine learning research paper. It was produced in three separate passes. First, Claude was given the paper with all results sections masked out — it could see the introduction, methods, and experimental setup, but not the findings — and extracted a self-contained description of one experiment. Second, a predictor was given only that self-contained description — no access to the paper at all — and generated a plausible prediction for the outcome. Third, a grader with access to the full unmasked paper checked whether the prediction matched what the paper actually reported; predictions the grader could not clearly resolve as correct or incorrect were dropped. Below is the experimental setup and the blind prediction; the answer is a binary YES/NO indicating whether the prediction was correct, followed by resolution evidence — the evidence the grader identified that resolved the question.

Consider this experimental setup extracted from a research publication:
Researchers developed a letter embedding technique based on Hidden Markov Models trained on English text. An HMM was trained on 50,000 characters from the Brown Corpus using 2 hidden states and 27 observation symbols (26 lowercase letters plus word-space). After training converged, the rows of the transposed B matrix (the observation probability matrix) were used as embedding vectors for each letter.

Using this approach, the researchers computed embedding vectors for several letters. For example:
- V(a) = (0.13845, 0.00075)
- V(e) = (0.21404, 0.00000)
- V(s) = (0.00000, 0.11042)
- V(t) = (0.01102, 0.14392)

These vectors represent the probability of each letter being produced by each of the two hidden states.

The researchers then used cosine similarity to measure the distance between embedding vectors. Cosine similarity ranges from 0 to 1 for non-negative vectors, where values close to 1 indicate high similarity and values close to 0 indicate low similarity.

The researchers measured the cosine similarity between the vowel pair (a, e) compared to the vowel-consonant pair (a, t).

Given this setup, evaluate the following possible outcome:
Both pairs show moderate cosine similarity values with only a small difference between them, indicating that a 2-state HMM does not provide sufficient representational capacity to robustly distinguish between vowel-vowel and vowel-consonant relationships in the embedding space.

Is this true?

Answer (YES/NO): NO